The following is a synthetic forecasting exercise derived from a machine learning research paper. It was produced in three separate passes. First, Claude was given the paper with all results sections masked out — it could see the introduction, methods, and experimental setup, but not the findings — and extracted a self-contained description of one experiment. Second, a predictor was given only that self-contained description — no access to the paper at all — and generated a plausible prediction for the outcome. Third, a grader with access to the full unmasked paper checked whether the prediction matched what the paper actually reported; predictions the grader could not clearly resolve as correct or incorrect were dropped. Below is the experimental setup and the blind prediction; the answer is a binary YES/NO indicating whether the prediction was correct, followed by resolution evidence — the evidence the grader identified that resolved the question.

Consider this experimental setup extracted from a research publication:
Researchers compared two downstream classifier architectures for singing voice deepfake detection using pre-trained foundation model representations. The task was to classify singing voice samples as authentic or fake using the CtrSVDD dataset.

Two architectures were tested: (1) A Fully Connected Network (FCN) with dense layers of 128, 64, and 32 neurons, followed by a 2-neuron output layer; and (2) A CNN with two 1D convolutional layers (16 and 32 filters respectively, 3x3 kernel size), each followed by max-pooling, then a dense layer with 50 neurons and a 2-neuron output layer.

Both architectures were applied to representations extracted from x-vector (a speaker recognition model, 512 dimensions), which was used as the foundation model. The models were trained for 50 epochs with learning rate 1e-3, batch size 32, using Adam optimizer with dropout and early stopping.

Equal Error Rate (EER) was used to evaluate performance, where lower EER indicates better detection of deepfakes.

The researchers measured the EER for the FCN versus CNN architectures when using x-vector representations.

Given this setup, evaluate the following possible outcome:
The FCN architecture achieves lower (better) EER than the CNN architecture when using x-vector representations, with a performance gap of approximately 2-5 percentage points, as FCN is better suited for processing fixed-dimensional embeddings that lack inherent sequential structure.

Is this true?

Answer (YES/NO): NO